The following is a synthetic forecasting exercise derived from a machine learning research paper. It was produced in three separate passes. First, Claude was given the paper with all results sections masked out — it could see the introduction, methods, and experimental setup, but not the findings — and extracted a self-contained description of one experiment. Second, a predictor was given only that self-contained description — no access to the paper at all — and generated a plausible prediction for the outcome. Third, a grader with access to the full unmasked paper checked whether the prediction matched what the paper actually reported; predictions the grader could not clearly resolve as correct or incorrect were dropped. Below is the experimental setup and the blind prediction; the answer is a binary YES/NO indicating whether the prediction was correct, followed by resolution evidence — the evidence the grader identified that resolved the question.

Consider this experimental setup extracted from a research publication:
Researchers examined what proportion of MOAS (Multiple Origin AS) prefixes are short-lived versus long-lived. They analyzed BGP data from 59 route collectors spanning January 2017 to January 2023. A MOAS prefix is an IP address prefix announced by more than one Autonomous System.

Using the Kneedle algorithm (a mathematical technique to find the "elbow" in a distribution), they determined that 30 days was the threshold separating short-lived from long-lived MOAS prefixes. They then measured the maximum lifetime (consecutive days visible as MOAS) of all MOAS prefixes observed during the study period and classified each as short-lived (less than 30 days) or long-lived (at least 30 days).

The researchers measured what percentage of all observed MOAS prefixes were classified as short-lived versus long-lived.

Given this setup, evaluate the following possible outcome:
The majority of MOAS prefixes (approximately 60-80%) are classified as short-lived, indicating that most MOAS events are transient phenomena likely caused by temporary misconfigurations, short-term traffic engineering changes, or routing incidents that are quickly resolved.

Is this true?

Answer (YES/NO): NO